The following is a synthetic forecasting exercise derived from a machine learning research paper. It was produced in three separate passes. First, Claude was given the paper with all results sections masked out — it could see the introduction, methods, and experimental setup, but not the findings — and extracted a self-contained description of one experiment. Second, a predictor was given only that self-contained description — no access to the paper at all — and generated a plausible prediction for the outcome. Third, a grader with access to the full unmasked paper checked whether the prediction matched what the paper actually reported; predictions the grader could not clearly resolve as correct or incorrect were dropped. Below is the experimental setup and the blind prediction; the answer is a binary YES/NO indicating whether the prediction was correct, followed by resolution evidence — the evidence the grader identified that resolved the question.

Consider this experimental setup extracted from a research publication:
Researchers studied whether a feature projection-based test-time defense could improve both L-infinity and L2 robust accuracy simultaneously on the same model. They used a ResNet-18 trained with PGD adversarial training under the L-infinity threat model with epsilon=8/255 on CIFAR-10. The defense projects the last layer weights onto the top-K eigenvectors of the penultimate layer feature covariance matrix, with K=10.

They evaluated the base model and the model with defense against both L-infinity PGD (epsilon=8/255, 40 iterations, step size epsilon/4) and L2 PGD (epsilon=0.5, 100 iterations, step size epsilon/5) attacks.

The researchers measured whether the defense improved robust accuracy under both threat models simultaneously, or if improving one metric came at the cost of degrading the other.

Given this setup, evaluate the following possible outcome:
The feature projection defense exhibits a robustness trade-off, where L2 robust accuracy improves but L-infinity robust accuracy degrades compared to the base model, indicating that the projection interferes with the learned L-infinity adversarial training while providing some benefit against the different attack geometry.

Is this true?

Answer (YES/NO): NO